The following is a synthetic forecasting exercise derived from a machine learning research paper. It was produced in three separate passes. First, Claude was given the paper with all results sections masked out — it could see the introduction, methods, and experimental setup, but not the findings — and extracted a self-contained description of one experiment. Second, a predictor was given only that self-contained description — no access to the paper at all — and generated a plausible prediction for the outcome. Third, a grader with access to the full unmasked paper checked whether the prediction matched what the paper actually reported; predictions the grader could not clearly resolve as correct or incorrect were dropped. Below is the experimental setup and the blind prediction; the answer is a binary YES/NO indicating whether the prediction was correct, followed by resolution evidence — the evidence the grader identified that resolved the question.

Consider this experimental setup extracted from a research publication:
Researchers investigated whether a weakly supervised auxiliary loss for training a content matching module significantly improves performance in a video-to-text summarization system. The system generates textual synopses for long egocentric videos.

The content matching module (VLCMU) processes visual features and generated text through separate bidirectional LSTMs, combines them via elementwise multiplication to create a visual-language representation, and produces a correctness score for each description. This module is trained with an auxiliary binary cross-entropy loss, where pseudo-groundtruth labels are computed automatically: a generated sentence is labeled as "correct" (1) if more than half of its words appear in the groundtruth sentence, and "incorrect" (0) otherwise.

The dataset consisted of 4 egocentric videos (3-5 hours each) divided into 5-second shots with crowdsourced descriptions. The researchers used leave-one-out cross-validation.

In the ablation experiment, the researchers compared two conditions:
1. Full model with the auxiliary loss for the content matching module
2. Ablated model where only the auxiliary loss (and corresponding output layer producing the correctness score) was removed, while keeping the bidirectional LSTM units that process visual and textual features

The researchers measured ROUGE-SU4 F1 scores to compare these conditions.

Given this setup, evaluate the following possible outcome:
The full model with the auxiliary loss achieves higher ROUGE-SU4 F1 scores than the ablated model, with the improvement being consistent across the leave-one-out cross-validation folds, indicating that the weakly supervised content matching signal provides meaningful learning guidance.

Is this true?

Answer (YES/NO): NO